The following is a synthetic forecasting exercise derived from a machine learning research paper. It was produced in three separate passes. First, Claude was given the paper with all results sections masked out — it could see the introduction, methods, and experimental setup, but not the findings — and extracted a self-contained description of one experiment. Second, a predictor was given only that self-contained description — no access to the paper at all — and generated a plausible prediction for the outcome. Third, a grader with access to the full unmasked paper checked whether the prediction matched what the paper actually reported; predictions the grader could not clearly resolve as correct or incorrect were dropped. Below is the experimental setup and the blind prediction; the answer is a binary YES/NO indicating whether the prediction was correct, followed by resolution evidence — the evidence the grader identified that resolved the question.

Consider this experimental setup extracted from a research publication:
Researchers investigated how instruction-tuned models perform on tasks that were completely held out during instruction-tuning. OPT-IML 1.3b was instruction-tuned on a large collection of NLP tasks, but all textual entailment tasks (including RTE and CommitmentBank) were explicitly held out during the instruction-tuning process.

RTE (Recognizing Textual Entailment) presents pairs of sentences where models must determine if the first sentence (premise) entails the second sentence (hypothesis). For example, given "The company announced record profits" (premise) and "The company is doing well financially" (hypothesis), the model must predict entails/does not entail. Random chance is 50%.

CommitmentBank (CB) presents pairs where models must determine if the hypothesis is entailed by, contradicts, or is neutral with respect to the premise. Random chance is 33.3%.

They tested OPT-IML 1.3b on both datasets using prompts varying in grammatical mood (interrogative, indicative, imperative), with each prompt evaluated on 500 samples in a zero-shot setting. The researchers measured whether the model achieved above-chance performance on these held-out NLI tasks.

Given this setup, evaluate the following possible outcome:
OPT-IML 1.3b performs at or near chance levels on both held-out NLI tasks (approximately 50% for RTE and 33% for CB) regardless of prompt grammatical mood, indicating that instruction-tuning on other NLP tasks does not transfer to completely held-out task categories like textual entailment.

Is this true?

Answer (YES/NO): NO